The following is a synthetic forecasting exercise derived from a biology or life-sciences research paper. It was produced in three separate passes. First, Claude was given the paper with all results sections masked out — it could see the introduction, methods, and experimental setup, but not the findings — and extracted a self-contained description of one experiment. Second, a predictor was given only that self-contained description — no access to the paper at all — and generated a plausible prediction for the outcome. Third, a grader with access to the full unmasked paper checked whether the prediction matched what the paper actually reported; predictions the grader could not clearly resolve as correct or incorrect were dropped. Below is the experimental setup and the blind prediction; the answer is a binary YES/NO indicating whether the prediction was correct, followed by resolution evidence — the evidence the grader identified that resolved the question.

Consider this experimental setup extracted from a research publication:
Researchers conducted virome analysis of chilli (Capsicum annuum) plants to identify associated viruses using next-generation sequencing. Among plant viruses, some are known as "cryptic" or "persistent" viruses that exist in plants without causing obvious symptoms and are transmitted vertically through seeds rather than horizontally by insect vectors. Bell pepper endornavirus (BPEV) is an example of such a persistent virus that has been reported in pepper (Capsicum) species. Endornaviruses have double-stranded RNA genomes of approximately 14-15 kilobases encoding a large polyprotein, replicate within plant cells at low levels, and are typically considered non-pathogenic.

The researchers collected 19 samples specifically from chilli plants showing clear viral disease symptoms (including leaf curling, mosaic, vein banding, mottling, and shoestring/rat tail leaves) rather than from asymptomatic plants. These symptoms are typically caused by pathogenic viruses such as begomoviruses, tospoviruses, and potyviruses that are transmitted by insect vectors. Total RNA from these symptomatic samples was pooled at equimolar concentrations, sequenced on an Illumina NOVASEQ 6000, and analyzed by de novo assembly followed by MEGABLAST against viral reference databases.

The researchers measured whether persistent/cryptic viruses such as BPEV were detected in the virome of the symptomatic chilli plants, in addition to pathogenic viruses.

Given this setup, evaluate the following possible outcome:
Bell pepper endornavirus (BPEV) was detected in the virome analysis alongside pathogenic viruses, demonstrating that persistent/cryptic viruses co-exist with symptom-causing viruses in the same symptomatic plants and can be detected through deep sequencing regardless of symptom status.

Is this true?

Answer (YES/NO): YES